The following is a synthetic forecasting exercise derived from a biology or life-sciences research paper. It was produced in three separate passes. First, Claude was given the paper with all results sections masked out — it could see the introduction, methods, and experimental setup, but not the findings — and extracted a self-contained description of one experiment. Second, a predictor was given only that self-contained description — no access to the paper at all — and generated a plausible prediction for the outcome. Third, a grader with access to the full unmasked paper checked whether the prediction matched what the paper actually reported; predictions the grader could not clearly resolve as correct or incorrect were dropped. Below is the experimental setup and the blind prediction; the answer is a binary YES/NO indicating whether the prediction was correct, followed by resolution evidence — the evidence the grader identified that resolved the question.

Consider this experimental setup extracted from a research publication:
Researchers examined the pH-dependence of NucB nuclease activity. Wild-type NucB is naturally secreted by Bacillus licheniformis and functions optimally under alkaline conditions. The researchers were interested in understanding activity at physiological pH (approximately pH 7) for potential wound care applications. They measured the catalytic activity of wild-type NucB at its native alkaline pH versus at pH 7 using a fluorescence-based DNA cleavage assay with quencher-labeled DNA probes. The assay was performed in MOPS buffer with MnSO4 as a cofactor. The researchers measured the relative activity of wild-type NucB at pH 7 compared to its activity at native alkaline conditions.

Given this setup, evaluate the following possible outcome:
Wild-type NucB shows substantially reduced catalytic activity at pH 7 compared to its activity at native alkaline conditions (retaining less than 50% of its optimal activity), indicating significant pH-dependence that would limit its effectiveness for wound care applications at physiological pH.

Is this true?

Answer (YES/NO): YES